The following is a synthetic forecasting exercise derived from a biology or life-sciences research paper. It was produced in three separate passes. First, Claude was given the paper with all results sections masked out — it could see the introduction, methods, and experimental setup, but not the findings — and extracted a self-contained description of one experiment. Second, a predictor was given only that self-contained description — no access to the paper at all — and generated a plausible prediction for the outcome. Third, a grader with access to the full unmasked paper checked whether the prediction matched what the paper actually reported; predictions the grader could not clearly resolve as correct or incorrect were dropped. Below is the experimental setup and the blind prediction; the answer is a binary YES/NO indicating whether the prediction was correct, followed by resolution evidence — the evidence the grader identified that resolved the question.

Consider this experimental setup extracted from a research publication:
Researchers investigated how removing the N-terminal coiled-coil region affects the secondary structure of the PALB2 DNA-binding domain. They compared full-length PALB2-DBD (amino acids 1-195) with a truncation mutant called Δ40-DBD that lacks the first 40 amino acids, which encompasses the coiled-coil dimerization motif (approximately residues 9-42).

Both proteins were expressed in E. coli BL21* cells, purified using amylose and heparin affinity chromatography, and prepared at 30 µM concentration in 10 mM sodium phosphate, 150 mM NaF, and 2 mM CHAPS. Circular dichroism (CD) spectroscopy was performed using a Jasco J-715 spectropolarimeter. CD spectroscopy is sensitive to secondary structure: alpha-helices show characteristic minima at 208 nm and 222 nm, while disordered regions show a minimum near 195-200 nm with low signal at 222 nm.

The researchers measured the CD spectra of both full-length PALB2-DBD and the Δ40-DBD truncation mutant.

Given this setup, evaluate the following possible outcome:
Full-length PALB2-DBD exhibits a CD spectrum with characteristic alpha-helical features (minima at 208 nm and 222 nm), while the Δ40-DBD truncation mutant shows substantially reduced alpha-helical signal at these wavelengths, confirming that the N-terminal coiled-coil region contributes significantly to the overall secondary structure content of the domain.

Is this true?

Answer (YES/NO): YES